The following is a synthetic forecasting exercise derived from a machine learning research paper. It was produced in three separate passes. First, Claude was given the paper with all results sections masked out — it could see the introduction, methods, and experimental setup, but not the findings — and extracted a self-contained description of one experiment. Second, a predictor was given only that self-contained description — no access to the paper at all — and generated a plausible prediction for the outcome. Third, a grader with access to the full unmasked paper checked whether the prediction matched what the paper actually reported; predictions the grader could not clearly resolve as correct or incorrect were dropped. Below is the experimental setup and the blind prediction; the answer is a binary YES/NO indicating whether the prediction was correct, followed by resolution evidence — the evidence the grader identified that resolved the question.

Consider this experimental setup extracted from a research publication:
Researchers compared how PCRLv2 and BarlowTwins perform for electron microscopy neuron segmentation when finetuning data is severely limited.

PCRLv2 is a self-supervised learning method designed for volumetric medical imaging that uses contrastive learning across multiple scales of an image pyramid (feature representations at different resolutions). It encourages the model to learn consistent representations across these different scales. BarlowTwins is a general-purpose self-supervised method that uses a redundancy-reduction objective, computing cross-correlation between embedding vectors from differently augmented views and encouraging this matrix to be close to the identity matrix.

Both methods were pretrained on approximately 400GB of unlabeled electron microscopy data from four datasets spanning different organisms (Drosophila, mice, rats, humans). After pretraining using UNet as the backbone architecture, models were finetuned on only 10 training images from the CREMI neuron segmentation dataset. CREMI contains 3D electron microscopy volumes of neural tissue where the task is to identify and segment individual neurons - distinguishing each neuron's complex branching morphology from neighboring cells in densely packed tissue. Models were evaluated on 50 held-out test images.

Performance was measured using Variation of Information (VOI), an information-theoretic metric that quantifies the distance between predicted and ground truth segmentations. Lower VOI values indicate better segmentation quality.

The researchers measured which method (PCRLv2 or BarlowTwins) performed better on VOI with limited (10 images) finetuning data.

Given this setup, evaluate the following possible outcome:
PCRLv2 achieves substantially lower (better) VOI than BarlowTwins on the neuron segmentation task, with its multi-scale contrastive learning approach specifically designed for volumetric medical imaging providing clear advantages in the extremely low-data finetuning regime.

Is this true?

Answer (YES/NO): NO